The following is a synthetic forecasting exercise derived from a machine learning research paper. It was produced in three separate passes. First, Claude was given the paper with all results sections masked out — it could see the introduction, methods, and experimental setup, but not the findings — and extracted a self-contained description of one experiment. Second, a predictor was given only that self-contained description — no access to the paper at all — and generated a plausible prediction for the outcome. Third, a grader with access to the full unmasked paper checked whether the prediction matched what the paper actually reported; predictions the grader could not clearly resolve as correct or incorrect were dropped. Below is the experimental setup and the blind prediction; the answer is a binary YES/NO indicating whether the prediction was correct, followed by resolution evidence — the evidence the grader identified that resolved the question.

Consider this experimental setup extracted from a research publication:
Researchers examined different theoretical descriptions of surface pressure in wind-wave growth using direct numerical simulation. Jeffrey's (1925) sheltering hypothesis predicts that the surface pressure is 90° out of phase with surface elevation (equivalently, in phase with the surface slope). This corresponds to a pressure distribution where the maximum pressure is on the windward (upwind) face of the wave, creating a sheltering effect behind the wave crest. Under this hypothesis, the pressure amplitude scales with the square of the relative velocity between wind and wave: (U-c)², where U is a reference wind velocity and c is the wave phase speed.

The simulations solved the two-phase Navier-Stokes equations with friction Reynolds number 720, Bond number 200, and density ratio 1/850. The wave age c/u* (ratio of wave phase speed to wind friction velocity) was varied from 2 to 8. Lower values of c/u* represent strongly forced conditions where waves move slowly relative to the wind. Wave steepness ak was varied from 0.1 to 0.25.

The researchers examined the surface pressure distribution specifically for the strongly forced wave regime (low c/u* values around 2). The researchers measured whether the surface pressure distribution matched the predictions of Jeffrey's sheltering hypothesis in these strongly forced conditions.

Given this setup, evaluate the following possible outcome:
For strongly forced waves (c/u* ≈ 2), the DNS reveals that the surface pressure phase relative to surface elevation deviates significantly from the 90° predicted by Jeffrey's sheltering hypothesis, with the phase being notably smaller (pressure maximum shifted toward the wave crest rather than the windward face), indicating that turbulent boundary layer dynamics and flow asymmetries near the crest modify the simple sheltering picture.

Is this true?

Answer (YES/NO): NO